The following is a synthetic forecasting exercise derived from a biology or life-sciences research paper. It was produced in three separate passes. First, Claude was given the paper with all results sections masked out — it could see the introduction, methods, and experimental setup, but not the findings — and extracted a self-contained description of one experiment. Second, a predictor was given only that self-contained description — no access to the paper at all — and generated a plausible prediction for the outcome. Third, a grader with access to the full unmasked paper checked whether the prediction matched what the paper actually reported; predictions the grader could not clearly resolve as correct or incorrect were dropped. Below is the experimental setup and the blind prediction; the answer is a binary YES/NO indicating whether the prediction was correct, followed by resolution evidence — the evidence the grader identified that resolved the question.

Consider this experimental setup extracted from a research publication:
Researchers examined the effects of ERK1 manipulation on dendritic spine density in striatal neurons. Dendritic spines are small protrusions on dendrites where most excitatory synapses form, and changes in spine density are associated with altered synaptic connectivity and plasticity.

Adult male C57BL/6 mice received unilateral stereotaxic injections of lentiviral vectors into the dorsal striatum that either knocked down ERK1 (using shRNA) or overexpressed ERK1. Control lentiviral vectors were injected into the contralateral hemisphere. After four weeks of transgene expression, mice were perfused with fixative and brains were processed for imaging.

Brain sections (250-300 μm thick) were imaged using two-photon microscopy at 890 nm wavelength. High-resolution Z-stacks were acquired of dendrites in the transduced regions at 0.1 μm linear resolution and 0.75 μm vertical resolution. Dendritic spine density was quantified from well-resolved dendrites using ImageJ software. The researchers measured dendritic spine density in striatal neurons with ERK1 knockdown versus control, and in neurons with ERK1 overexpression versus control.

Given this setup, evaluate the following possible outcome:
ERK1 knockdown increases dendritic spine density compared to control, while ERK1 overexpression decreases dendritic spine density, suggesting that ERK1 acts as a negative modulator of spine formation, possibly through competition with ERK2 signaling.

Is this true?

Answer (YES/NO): YES